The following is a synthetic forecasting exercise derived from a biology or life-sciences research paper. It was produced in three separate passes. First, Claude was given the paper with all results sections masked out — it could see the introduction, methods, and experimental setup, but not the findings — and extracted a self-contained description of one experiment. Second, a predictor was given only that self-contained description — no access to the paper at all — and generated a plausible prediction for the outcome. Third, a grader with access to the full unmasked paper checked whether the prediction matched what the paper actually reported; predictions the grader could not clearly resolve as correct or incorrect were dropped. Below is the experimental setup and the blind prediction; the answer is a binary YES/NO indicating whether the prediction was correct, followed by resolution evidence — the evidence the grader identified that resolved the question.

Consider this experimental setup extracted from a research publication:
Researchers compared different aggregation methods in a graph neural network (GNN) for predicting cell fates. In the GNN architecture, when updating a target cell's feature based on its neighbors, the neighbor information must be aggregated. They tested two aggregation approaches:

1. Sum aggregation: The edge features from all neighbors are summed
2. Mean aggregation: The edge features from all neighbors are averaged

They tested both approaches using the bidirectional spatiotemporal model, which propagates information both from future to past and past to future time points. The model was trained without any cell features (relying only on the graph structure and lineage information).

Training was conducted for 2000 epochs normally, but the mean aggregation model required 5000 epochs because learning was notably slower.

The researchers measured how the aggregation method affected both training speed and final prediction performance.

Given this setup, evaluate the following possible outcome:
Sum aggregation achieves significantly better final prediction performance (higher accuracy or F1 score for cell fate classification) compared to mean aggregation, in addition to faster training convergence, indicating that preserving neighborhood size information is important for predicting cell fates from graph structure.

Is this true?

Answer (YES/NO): NO